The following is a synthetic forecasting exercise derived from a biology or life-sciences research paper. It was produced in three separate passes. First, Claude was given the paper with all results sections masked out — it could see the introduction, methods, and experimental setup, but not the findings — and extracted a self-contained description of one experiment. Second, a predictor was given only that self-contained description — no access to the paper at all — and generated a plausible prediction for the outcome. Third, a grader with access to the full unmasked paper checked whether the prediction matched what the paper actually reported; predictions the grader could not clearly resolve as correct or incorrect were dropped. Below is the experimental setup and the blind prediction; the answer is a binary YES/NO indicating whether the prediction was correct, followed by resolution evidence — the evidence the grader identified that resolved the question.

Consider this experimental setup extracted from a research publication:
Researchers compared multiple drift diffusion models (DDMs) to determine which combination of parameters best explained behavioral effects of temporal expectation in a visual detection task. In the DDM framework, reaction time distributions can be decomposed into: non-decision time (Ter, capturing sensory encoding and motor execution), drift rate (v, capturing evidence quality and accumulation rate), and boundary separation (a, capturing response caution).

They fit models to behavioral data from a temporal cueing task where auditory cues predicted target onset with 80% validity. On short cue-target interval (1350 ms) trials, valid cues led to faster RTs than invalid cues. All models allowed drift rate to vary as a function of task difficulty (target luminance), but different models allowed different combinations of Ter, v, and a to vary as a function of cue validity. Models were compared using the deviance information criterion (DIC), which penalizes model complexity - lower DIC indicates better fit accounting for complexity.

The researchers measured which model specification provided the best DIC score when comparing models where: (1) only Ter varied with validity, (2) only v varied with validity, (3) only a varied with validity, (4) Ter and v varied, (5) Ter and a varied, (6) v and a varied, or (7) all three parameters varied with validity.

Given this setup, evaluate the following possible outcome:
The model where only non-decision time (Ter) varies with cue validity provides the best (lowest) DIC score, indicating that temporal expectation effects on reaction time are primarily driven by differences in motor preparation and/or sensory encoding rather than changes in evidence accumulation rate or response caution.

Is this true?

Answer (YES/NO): YES